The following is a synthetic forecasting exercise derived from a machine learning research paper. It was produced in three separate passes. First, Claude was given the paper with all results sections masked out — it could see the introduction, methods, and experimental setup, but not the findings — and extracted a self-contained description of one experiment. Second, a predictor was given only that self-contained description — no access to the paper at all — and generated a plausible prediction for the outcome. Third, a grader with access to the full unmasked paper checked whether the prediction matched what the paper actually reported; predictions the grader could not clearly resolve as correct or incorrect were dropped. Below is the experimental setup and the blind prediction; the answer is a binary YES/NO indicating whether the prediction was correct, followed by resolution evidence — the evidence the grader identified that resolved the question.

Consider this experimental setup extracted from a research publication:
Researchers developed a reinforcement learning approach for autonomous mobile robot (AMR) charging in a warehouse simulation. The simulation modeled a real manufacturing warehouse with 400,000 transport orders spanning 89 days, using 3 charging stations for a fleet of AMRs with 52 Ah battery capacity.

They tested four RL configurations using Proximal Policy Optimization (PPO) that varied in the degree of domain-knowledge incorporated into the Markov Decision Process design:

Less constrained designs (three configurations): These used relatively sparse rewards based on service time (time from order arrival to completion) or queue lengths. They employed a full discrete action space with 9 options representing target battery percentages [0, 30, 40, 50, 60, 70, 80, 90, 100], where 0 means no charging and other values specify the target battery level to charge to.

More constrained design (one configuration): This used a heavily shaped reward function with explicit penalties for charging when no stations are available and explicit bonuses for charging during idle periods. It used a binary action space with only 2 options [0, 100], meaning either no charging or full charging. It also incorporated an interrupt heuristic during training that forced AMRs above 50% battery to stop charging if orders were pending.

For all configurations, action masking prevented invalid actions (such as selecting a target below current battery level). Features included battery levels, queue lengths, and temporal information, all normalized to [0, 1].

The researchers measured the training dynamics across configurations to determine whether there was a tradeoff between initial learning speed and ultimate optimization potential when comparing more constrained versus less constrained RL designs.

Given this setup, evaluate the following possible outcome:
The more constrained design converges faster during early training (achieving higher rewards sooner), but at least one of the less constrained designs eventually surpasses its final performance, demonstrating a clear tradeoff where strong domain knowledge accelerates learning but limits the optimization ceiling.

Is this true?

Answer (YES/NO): NO